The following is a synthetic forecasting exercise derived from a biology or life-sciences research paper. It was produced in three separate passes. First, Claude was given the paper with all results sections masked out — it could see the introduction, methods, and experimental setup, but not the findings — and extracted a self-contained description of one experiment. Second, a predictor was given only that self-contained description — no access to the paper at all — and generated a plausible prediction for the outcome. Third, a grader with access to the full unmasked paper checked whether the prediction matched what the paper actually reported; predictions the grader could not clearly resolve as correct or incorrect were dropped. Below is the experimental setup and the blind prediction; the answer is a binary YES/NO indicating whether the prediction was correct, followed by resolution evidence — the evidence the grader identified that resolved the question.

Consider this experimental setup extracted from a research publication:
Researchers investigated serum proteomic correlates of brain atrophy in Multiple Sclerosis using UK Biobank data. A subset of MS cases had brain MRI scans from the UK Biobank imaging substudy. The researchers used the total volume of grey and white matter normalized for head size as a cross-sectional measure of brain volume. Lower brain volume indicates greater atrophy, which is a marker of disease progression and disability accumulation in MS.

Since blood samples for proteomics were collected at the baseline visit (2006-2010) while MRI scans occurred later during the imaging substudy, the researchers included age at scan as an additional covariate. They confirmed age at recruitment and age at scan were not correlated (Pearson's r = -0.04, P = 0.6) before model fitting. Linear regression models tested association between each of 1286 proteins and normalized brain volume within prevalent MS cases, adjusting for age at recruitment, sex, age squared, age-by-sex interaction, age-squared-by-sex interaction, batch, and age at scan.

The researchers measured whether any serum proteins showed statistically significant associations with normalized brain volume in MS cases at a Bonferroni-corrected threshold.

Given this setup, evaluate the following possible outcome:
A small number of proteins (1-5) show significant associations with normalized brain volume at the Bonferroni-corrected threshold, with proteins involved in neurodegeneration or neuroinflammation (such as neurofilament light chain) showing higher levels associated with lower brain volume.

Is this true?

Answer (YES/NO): NO